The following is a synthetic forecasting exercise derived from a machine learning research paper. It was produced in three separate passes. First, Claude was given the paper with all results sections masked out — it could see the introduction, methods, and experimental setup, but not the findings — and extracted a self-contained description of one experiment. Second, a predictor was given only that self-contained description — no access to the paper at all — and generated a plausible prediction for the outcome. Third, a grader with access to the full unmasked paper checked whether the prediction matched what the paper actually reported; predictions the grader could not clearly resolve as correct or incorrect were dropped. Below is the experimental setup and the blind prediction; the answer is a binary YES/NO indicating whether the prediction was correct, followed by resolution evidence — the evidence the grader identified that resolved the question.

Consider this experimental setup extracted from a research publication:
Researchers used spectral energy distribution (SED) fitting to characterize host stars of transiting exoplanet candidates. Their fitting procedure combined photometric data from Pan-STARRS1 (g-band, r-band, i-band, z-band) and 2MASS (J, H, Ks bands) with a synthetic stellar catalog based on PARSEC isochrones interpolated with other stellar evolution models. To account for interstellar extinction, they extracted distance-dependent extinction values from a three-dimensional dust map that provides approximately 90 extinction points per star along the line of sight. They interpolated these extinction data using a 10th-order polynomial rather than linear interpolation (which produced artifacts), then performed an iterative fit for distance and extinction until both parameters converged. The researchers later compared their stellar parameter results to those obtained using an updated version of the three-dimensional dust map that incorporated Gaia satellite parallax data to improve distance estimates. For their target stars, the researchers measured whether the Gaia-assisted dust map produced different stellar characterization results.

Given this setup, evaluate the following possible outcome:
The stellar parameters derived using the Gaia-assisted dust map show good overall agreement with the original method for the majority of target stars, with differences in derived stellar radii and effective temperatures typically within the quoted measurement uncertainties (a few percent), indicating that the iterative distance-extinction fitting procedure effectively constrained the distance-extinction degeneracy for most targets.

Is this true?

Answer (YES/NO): YES